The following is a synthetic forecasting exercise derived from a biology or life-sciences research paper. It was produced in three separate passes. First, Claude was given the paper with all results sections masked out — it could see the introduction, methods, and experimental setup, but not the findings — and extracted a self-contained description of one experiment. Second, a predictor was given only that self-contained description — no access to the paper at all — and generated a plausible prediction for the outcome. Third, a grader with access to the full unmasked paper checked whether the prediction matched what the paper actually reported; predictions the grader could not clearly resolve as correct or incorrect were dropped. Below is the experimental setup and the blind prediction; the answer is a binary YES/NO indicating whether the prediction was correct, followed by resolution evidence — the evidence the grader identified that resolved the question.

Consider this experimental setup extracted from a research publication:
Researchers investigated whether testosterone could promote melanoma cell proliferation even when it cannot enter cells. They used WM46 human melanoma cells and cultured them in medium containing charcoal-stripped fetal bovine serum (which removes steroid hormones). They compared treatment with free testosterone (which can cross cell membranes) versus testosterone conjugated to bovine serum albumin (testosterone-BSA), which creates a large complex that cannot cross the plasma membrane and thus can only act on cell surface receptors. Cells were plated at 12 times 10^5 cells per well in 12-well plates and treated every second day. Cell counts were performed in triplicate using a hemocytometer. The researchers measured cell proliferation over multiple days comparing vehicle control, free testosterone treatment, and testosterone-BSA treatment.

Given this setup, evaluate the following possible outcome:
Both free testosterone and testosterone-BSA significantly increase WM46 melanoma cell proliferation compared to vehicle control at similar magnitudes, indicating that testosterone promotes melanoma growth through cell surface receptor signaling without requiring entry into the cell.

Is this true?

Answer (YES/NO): YES